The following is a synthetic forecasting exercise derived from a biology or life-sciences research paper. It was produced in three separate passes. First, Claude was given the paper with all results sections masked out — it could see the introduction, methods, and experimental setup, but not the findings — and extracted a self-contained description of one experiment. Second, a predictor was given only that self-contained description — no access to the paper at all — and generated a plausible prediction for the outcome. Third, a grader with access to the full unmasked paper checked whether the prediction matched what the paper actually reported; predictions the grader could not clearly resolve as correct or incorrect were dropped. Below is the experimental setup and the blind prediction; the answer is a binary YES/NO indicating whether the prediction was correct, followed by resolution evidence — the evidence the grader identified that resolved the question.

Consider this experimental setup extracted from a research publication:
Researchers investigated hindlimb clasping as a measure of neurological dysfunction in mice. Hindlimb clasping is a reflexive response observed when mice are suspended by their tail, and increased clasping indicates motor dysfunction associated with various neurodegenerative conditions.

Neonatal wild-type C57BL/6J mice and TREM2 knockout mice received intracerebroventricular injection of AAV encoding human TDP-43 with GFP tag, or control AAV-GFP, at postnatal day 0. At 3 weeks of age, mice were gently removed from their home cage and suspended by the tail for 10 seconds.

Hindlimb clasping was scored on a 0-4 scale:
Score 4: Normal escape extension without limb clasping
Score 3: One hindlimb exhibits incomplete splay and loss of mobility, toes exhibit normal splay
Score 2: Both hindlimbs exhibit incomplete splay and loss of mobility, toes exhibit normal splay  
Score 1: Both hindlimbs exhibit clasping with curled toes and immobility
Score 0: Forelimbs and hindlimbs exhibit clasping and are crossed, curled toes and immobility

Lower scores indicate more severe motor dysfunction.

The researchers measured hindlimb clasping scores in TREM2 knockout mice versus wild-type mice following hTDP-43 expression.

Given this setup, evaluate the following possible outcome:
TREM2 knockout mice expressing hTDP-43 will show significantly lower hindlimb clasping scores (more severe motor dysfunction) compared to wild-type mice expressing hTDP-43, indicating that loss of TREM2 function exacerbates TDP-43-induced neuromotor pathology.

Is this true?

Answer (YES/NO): YES